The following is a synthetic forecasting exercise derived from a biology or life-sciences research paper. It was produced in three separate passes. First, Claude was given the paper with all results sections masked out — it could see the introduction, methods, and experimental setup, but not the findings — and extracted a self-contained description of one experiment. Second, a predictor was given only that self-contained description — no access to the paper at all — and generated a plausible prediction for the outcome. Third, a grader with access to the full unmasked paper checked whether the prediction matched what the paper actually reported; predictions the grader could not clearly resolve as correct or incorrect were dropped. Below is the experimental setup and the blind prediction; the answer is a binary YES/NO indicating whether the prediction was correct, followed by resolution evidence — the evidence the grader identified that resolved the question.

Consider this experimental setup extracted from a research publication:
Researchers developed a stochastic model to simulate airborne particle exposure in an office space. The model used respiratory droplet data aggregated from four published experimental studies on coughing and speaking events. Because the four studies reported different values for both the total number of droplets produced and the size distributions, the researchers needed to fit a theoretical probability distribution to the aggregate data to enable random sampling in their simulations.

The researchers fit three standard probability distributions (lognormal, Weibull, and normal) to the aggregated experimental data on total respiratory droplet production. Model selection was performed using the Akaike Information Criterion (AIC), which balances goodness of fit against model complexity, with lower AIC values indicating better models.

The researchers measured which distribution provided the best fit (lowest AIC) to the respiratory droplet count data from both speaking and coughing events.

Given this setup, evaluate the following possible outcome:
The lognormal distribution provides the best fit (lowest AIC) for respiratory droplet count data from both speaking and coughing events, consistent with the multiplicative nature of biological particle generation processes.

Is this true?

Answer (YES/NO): YES